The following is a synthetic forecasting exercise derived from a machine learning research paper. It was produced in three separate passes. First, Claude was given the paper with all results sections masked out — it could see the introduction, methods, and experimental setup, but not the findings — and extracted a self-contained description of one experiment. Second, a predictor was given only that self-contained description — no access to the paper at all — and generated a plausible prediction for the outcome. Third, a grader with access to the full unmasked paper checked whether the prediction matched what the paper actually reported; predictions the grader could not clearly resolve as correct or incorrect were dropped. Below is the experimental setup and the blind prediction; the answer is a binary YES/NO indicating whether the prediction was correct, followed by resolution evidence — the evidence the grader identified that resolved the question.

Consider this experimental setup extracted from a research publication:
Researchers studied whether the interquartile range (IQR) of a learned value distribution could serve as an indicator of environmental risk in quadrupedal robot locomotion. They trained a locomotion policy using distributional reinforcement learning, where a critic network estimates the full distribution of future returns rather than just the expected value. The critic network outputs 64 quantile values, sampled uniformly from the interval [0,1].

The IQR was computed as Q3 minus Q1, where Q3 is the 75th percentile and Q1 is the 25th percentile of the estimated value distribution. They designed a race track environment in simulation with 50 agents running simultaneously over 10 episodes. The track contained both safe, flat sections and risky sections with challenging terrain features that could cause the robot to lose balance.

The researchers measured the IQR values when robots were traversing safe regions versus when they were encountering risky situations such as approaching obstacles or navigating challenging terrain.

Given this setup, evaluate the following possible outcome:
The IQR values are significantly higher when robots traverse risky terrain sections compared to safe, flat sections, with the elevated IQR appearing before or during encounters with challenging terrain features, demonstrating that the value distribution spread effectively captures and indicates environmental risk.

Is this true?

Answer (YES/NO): YES